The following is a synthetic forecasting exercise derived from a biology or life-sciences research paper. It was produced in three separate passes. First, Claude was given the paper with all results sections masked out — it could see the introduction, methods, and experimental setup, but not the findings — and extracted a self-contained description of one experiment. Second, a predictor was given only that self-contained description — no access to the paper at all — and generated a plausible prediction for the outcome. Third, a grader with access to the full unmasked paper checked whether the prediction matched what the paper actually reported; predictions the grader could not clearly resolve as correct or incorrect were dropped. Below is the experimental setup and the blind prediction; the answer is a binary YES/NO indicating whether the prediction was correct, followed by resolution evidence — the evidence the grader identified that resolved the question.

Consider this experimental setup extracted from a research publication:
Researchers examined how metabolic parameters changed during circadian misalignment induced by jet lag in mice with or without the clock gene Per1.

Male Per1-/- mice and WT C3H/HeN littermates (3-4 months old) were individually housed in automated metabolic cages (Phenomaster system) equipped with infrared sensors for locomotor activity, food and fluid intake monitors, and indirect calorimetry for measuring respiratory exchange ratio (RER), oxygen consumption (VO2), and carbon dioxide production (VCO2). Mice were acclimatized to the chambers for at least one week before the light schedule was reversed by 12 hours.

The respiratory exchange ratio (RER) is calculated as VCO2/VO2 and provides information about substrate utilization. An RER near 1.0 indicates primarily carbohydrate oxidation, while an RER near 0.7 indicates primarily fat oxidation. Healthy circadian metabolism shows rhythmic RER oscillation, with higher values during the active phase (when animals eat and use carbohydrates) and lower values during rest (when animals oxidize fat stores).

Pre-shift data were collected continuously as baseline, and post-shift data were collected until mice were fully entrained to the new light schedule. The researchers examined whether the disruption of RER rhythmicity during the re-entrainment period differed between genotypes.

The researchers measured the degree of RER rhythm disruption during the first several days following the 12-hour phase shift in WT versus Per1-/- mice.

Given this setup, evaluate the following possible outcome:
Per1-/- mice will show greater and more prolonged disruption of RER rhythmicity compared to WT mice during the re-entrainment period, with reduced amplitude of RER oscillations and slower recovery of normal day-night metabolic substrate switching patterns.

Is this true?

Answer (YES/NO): NO